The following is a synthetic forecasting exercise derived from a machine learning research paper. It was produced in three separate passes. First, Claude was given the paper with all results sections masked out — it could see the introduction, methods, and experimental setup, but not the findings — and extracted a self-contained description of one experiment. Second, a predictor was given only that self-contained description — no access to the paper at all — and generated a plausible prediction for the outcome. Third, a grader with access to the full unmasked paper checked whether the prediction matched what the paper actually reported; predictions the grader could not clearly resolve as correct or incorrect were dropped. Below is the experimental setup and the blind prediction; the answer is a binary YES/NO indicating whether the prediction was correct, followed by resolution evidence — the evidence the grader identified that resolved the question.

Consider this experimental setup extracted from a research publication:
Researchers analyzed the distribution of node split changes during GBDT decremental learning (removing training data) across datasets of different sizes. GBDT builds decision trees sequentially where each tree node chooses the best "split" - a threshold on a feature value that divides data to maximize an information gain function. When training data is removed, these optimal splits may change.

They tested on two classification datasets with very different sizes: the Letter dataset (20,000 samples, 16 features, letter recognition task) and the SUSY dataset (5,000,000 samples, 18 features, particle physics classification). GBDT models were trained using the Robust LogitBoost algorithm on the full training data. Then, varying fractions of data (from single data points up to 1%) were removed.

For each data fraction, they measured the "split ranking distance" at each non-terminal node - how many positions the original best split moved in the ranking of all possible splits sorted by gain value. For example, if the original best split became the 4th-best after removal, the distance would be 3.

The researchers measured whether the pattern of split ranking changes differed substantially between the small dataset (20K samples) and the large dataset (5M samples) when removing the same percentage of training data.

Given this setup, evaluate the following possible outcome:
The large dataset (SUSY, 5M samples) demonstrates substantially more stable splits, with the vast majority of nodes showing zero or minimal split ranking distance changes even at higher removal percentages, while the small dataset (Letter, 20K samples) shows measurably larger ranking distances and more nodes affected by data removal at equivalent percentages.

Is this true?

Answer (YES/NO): NO